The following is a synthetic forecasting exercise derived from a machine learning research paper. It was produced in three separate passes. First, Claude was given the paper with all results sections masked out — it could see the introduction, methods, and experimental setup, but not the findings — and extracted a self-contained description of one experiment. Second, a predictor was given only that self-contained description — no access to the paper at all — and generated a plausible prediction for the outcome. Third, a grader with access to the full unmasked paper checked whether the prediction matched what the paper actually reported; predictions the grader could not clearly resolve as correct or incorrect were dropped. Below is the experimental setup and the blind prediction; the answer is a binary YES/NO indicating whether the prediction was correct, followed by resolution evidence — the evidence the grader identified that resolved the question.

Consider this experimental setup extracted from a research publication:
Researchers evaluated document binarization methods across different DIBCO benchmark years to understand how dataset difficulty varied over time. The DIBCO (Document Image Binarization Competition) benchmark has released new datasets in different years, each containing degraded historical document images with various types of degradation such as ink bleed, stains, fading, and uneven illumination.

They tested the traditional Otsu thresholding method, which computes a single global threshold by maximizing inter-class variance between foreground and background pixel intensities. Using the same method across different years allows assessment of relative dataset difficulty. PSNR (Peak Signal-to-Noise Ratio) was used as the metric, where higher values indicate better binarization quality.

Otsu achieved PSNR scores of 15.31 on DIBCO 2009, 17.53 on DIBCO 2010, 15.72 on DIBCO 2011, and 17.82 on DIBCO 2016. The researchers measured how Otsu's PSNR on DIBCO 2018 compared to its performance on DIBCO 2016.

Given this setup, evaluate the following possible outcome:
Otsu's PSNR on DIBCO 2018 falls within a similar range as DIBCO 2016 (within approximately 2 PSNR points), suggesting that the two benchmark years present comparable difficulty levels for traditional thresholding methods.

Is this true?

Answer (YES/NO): NO